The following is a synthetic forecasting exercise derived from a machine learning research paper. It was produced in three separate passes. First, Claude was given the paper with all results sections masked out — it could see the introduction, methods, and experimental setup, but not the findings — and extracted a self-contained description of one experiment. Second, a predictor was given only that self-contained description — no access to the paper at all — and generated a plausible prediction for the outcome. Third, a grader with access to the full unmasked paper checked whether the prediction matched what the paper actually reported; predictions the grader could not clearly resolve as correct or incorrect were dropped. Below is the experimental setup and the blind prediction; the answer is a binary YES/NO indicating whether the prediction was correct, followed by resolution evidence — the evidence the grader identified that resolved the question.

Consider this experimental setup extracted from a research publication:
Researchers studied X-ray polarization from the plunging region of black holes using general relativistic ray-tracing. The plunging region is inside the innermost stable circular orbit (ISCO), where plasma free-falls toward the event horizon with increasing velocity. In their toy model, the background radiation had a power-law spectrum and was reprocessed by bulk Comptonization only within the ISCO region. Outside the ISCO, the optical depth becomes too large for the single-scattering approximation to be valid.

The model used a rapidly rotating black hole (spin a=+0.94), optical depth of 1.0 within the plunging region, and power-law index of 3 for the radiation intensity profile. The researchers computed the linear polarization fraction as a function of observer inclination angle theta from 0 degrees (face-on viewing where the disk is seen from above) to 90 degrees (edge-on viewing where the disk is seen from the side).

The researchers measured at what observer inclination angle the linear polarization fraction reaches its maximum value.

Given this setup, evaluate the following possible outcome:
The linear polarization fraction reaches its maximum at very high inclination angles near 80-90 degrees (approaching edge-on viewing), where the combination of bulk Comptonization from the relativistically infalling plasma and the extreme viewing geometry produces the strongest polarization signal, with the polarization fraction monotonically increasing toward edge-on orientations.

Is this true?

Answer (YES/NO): NO